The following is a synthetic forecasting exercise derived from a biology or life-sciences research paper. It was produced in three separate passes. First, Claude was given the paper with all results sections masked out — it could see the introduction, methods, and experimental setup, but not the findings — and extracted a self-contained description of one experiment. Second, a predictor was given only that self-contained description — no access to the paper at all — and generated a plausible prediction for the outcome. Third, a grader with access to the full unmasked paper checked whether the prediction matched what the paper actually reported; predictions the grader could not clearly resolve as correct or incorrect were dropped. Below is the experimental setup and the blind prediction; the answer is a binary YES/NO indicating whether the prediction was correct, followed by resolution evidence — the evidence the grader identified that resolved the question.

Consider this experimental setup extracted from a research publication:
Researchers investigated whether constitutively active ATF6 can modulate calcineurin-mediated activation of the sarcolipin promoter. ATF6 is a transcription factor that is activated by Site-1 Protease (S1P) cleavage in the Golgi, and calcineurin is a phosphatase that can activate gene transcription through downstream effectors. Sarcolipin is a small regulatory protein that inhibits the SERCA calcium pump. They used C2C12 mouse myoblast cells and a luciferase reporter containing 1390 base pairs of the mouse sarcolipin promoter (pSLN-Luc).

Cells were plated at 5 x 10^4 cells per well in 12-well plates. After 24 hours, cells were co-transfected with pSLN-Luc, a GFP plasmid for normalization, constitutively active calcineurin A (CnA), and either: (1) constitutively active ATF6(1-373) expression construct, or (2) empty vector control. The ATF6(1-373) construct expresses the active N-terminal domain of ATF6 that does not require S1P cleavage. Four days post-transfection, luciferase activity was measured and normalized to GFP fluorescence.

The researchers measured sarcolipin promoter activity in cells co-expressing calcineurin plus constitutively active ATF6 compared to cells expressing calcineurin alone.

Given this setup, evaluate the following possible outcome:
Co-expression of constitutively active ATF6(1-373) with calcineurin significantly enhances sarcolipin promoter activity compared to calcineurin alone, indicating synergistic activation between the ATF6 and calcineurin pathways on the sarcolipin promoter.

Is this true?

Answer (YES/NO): NO